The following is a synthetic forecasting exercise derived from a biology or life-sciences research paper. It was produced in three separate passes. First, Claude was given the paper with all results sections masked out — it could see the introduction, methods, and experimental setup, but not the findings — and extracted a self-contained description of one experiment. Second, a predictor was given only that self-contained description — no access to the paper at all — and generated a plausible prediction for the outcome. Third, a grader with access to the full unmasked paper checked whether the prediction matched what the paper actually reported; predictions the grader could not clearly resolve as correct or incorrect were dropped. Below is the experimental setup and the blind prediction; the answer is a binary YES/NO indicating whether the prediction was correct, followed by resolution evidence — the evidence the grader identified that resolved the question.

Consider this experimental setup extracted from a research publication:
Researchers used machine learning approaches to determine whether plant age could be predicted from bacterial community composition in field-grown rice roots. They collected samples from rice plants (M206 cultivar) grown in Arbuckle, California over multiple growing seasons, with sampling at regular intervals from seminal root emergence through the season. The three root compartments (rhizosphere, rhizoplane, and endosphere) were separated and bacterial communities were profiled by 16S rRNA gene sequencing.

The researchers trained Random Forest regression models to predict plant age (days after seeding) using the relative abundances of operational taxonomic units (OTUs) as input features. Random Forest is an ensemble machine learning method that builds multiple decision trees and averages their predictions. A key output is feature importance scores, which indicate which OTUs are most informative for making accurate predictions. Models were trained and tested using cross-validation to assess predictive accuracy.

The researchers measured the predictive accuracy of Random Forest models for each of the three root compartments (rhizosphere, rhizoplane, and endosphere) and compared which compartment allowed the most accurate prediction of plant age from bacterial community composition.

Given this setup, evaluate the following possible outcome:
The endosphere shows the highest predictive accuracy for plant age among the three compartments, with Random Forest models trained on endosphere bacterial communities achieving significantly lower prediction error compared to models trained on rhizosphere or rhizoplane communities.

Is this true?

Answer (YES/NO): NO